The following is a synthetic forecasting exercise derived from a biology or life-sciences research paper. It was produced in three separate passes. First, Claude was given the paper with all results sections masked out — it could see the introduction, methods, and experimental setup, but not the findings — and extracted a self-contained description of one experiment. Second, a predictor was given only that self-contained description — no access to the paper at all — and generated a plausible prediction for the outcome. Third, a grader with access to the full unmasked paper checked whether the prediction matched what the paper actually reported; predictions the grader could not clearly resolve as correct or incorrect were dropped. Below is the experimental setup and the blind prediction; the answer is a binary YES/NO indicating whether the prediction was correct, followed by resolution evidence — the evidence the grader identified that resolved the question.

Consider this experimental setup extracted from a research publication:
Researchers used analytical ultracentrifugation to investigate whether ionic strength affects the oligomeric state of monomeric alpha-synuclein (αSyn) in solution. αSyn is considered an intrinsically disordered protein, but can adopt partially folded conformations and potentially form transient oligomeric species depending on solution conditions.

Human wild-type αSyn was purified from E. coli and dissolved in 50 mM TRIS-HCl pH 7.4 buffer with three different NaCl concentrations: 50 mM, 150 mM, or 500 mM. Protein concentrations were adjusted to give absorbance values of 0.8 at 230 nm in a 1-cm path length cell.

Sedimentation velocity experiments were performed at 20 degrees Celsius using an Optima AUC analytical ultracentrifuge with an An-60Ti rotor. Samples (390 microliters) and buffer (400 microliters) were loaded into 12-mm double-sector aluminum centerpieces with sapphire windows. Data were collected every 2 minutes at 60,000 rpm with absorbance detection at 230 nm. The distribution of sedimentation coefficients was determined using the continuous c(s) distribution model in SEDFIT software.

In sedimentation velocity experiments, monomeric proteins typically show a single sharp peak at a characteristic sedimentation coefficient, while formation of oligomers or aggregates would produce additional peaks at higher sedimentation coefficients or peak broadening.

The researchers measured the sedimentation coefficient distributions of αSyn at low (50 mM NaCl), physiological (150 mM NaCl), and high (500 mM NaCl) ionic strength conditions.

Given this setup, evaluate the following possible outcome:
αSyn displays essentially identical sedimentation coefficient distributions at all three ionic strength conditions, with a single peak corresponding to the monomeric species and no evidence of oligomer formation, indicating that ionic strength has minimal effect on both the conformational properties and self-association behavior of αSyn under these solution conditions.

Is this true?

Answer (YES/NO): NO